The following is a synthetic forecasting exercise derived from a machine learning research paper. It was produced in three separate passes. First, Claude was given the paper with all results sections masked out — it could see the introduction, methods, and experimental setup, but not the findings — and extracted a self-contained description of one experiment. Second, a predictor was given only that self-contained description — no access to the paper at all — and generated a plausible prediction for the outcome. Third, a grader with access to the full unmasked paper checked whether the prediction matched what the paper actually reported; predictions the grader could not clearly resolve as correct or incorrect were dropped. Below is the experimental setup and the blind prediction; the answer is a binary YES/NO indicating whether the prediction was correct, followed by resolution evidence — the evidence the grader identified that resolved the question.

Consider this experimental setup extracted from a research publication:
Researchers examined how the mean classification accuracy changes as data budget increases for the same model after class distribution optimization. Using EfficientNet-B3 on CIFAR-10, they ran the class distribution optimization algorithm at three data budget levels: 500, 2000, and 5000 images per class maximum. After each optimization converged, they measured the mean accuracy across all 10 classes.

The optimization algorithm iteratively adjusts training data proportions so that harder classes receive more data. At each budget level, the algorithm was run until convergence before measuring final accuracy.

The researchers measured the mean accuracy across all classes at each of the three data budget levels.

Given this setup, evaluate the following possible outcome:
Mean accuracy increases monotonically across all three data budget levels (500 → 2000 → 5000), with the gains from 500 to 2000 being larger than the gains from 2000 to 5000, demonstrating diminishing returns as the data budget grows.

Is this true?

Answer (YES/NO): YES